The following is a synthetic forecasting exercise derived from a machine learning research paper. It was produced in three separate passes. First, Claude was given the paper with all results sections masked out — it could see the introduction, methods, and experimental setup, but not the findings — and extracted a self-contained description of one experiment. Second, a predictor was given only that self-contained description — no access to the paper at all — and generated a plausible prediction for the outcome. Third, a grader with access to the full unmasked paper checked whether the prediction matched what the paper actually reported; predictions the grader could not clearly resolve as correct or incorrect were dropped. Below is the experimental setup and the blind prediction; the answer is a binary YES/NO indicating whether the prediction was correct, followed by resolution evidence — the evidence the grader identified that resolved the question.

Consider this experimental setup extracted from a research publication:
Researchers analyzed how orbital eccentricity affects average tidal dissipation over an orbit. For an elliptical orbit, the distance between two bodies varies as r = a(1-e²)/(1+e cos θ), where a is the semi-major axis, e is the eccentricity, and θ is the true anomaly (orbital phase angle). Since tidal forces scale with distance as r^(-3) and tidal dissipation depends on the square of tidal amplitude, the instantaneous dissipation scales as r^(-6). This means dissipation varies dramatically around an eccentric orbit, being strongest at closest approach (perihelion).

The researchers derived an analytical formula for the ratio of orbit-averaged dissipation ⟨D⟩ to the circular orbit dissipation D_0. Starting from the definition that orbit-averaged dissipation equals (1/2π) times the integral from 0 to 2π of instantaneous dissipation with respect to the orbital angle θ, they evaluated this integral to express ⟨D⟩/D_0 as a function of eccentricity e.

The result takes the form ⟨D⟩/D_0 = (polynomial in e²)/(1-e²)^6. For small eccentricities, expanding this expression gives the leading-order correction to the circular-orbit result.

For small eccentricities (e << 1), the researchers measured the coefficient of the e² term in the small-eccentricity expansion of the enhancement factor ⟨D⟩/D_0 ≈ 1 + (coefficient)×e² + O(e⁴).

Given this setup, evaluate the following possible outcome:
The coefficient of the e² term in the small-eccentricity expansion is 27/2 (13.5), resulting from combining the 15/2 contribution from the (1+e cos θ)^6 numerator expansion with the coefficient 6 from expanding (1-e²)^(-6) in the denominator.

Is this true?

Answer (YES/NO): YES